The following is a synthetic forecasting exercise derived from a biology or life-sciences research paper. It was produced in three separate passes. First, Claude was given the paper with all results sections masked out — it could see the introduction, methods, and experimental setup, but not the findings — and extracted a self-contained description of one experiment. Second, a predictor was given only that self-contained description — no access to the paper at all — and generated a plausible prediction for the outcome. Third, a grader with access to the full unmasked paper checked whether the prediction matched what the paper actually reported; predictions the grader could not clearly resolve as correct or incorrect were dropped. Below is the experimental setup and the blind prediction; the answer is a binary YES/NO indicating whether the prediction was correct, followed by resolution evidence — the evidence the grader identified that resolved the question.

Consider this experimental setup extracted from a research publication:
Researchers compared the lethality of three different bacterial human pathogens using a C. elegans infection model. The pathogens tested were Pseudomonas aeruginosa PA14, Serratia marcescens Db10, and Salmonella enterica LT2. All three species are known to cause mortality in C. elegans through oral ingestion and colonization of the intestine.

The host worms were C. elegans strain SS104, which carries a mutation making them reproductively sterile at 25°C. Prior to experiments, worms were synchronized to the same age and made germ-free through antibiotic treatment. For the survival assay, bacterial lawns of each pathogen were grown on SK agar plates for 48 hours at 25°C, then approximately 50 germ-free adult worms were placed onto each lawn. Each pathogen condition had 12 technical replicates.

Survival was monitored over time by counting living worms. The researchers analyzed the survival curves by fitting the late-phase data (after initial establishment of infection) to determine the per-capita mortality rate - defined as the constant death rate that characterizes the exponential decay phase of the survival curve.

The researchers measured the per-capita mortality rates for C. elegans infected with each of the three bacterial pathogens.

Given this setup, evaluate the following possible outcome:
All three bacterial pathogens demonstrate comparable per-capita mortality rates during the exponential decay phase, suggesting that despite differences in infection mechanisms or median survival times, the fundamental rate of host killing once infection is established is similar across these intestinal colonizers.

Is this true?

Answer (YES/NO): NO